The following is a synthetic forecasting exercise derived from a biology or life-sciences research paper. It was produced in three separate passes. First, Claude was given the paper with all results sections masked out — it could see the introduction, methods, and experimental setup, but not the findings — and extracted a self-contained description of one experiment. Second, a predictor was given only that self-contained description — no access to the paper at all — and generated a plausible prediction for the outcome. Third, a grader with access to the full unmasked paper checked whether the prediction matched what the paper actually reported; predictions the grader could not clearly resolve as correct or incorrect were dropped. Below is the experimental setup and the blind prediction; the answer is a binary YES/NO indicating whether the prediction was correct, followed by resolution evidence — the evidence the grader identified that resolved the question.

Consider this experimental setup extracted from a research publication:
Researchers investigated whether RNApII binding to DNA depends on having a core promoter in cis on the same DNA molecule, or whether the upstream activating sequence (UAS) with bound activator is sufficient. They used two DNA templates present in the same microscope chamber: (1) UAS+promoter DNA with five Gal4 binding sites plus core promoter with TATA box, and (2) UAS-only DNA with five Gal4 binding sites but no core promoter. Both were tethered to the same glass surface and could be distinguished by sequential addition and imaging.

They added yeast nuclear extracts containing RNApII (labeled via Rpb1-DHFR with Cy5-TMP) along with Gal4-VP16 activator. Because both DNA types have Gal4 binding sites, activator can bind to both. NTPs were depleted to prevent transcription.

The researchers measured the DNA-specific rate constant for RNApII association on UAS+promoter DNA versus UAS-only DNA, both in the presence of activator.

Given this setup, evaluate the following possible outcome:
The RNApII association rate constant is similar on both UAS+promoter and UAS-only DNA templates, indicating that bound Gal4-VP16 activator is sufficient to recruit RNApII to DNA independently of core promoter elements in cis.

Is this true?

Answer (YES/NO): YES